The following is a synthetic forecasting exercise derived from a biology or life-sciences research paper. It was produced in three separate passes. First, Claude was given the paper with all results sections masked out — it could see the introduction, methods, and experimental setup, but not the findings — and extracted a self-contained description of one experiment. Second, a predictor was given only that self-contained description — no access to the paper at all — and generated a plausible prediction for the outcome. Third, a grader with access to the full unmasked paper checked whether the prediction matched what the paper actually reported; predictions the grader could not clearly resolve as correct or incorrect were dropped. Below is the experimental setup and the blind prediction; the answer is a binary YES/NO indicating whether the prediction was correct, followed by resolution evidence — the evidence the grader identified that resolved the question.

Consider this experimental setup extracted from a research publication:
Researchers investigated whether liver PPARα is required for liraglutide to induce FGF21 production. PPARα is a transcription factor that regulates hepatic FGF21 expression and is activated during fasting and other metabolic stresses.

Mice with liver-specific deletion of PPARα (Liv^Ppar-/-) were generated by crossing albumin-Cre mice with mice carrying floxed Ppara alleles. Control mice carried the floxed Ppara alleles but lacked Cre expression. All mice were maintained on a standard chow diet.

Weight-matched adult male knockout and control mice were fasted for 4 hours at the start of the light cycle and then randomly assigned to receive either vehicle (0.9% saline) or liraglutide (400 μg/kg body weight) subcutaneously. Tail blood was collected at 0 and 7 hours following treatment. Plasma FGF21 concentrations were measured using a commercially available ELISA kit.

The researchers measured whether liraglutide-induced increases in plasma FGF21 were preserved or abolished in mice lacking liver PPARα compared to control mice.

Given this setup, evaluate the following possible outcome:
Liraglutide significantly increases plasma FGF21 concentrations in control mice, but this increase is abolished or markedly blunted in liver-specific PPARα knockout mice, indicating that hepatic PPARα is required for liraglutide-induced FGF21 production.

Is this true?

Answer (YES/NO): YES